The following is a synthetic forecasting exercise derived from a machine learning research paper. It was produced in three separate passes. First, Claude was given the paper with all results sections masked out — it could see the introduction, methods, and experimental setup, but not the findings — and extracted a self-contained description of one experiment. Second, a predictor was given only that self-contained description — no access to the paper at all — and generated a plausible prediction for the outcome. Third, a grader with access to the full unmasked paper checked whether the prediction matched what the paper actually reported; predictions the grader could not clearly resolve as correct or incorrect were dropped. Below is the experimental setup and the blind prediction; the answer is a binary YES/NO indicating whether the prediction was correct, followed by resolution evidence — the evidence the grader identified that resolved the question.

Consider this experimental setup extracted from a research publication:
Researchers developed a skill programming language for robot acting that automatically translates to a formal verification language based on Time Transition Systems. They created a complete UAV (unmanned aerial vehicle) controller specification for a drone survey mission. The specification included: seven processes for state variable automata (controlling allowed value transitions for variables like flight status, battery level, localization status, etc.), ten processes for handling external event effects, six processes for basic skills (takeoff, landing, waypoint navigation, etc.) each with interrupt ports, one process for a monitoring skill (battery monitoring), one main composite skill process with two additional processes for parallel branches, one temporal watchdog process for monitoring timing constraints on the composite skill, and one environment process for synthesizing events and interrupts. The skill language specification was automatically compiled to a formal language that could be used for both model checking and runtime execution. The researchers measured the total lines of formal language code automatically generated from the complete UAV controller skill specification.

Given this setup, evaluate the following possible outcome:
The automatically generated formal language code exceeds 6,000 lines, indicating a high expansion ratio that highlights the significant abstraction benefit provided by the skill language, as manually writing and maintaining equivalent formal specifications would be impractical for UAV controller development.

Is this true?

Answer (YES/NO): NO